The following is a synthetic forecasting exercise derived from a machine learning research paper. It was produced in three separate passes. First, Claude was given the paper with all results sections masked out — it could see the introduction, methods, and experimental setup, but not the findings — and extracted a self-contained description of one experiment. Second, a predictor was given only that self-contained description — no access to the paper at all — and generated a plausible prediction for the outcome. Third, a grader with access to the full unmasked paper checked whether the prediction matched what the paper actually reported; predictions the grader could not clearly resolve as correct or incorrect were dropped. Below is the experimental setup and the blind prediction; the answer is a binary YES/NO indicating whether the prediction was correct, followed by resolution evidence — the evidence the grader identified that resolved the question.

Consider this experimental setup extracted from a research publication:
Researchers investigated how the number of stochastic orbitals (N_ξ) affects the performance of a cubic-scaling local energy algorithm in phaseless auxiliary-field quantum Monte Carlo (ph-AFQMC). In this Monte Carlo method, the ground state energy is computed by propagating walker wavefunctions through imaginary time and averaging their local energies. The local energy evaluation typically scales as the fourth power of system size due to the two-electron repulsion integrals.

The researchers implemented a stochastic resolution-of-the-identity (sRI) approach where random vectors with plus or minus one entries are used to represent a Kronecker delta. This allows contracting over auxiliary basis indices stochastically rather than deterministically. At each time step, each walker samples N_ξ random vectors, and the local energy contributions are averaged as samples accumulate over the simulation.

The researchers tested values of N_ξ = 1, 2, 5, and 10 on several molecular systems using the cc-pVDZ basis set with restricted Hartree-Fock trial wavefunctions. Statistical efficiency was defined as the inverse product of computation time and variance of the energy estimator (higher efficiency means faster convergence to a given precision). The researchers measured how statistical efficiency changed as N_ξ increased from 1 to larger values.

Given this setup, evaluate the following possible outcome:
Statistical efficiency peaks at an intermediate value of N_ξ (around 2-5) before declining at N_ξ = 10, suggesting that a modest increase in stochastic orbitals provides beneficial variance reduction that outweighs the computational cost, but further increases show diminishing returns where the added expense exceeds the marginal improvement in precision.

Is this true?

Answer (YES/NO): NO